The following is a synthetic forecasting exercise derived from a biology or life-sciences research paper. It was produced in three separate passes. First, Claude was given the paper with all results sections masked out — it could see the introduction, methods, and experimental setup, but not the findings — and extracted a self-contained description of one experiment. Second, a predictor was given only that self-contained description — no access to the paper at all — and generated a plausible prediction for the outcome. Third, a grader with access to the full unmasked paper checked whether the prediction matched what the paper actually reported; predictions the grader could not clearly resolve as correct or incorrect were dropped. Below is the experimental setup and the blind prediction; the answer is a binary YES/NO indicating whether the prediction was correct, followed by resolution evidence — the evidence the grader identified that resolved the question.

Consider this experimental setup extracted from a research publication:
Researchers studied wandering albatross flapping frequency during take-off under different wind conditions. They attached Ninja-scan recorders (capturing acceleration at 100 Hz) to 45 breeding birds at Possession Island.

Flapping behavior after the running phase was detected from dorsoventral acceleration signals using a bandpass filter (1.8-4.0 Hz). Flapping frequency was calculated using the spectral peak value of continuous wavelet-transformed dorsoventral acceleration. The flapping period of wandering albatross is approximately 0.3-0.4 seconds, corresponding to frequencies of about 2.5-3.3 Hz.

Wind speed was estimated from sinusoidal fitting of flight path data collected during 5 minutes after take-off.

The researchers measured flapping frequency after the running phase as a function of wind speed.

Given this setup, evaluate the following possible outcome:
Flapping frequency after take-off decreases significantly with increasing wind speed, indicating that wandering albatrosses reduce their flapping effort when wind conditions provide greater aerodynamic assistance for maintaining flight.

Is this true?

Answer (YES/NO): YES